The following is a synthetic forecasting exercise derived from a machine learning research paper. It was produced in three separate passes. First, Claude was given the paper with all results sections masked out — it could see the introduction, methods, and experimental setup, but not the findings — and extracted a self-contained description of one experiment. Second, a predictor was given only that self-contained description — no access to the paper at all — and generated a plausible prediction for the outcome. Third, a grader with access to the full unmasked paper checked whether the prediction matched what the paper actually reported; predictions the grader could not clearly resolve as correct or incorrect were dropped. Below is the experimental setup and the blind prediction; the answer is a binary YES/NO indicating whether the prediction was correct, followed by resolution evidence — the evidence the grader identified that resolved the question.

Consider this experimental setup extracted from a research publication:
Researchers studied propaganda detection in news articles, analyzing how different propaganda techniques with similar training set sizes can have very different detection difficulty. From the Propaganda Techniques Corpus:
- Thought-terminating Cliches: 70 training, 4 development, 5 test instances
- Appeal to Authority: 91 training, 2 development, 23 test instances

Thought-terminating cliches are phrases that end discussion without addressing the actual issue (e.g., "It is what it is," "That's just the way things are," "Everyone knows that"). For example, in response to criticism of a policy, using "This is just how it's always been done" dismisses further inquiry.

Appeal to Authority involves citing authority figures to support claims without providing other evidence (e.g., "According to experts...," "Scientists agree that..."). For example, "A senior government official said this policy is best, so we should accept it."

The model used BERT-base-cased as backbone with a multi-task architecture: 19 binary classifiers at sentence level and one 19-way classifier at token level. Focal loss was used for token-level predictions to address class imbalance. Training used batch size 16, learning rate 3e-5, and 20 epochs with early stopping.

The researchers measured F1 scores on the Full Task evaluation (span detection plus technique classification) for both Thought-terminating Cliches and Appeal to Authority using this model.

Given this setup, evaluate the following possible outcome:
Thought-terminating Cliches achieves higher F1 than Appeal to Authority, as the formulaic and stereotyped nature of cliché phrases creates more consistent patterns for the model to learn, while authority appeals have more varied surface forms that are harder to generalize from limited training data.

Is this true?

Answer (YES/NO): YES